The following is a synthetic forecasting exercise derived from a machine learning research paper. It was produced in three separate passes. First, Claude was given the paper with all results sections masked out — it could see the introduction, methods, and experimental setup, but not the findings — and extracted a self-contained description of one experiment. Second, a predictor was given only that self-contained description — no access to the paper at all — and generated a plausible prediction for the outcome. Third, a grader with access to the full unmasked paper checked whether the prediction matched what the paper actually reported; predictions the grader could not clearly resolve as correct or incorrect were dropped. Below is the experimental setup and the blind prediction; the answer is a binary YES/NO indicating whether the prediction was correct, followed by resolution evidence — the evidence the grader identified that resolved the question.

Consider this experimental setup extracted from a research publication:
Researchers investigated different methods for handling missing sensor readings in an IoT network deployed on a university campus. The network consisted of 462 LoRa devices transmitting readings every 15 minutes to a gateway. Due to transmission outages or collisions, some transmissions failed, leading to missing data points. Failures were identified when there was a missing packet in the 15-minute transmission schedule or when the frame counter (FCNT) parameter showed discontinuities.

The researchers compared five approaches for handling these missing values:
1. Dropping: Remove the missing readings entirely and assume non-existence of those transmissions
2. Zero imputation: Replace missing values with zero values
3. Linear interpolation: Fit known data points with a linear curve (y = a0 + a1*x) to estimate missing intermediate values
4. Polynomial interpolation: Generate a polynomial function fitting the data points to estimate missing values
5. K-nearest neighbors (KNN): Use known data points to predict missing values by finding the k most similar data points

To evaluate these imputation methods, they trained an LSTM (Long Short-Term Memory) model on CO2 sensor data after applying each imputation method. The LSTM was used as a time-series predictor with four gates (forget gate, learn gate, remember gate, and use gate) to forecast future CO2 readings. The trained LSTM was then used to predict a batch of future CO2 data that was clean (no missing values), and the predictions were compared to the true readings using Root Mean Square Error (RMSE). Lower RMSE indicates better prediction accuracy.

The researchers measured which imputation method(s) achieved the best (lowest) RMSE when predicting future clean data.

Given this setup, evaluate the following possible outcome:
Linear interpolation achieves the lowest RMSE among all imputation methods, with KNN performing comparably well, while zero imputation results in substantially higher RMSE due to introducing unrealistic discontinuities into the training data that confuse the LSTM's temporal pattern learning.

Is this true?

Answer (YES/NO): NO